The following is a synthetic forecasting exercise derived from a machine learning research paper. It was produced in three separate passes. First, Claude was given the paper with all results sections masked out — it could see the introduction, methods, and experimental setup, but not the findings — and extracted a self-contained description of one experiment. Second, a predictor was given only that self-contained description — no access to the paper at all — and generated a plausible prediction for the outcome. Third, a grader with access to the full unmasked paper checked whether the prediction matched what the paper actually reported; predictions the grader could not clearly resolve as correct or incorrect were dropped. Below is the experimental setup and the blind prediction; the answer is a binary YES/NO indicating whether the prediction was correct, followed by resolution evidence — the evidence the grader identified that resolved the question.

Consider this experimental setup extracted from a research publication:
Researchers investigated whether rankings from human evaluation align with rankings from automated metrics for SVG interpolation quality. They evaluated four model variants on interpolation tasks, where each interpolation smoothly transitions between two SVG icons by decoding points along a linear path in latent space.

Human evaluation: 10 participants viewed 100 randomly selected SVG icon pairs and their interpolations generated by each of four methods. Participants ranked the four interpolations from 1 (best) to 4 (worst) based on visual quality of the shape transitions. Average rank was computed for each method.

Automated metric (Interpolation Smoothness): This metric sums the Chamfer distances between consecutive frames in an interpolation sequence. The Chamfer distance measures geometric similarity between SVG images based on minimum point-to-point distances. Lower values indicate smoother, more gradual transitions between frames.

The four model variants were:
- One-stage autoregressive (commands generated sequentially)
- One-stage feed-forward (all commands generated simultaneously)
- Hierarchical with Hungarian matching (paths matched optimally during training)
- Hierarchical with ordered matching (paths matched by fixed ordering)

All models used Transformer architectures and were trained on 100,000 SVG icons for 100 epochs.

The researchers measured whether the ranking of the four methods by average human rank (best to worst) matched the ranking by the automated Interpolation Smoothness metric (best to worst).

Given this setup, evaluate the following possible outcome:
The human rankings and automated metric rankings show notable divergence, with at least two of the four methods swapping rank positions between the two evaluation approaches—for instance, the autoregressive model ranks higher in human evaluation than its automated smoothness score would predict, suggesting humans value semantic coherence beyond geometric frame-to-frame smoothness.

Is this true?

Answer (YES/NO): NO